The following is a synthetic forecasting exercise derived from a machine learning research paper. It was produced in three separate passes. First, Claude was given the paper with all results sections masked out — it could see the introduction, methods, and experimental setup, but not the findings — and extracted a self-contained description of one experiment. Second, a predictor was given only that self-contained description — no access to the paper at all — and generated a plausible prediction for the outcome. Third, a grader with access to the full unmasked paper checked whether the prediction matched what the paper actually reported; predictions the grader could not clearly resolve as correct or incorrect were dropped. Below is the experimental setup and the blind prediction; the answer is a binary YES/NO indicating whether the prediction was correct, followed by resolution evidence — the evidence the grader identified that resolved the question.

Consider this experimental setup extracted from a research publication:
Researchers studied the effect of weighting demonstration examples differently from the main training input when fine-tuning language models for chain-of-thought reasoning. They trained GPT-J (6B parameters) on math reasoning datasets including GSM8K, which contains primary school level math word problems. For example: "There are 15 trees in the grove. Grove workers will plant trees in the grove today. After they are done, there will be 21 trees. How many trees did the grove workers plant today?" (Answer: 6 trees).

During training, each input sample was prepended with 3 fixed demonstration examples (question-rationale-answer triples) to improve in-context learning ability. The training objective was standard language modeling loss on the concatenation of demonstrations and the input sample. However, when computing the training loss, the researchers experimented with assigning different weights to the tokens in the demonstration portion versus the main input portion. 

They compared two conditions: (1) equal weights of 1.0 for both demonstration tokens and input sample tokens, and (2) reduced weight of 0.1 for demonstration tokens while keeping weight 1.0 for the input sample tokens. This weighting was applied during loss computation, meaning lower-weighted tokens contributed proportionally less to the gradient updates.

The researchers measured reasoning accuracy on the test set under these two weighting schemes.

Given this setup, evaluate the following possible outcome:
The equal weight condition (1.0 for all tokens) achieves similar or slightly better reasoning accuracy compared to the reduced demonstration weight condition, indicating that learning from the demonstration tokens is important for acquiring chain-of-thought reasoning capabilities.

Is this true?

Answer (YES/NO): NO